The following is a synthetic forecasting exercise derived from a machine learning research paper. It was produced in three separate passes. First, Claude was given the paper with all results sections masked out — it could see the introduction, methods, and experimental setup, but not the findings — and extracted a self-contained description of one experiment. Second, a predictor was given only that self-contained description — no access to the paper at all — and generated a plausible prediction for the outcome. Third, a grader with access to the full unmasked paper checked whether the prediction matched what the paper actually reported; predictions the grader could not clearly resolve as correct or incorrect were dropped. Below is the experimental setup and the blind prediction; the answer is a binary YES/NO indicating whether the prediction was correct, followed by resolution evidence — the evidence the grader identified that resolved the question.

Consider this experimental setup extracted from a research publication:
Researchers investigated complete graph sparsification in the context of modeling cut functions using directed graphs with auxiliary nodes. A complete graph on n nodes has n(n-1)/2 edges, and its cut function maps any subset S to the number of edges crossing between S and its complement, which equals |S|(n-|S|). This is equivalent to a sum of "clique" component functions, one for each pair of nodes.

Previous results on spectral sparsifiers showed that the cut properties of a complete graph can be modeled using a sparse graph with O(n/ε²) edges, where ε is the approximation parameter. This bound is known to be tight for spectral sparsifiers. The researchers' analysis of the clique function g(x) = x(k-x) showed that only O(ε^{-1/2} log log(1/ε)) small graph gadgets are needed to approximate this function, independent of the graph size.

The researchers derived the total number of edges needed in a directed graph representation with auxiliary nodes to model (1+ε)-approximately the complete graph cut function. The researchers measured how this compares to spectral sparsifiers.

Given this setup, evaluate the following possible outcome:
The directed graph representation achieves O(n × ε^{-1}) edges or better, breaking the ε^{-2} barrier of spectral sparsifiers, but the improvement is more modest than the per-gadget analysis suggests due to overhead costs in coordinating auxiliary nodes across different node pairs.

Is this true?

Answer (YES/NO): NO